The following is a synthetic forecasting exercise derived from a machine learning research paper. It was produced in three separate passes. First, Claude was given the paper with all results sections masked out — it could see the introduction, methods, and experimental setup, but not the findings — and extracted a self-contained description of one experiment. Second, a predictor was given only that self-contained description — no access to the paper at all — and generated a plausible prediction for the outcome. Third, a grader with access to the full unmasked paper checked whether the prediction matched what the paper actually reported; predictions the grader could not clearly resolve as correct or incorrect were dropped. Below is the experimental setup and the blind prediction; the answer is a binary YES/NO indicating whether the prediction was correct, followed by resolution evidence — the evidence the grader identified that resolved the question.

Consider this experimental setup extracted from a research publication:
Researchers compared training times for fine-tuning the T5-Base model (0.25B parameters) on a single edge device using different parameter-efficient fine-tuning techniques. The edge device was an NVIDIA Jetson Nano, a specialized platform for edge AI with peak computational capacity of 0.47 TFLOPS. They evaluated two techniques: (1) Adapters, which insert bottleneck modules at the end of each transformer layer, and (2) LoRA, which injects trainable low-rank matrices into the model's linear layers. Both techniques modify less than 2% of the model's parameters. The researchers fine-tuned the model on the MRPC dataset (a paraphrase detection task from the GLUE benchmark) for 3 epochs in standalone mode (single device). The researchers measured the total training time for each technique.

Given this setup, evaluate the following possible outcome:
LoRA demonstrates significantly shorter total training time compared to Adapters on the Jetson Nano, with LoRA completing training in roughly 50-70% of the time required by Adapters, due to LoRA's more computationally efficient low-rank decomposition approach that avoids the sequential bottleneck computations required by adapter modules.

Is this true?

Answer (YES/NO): NO